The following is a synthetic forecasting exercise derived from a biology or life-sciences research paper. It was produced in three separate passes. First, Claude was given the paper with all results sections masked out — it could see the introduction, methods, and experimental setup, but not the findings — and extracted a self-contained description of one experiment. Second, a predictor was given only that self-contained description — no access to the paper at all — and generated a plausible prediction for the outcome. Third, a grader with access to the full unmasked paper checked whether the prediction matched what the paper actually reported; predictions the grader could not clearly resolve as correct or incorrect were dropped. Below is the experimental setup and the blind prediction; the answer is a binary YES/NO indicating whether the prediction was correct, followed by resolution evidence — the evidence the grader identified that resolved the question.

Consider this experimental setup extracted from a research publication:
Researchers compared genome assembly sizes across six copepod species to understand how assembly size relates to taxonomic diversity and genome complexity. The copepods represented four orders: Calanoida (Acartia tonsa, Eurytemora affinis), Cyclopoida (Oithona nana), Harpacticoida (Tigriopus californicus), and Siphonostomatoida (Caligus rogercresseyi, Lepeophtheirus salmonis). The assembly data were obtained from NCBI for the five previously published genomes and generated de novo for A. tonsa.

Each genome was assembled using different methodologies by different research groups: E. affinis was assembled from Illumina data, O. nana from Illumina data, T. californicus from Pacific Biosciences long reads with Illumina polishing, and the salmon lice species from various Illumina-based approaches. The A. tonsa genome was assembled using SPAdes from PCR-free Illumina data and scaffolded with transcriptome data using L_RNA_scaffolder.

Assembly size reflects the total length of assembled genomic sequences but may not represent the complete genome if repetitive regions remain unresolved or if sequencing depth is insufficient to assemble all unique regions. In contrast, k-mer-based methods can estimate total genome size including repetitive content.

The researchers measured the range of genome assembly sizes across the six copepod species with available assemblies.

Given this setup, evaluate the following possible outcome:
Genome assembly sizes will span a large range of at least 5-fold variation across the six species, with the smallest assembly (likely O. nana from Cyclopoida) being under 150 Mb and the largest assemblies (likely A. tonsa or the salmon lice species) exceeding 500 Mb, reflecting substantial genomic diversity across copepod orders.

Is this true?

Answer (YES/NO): YES